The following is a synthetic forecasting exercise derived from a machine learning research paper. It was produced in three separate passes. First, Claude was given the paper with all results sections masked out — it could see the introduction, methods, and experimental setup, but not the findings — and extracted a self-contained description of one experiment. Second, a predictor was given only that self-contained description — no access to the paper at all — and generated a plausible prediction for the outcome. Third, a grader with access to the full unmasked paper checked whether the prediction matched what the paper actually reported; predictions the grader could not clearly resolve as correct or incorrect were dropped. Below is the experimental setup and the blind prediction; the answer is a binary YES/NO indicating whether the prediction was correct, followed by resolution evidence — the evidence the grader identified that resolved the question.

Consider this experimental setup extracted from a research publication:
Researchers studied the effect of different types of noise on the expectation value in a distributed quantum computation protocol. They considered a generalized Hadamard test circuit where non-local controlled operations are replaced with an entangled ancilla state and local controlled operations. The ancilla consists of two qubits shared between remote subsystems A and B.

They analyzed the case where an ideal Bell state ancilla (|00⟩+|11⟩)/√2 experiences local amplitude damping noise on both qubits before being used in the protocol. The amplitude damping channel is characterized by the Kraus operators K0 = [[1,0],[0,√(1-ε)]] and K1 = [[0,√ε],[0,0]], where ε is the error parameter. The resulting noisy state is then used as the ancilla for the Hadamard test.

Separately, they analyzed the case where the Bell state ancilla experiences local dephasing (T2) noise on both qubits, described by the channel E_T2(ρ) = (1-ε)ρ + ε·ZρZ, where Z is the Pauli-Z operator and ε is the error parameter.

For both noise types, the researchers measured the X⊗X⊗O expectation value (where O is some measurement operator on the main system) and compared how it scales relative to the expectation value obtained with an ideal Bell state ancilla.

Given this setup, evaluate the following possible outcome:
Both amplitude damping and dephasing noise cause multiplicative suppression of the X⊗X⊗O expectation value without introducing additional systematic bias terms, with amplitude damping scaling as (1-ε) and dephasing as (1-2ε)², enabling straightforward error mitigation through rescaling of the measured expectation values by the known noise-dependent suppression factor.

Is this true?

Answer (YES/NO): YES